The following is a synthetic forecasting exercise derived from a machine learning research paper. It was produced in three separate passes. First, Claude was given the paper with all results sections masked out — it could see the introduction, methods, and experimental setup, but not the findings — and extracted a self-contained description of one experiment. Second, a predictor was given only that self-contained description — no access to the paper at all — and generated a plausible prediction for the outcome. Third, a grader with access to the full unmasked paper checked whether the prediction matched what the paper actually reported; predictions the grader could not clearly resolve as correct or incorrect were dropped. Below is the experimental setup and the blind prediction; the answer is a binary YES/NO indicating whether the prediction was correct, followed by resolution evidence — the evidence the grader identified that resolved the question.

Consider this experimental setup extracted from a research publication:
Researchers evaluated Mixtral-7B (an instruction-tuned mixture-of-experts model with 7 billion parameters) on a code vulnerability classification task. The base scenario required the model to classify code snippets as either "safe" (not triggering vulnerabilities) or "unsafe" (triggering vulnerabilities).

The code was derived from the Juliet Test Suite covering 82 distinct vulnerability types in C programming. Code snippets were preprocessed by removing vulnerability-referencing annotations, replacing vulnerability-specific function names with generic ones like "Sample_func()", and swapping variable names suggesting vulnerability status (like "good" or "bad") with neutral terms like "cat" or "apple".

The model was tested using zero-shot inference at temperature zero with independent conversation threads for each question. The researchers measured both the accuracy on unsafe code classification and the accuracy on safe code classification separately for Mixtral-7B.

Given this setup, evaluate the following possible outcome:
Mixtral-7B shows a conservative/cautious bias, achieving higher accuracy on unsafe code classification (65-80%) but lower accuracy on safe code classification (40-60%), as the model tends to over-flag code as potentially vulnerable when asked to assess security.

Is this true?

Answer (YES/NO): NO